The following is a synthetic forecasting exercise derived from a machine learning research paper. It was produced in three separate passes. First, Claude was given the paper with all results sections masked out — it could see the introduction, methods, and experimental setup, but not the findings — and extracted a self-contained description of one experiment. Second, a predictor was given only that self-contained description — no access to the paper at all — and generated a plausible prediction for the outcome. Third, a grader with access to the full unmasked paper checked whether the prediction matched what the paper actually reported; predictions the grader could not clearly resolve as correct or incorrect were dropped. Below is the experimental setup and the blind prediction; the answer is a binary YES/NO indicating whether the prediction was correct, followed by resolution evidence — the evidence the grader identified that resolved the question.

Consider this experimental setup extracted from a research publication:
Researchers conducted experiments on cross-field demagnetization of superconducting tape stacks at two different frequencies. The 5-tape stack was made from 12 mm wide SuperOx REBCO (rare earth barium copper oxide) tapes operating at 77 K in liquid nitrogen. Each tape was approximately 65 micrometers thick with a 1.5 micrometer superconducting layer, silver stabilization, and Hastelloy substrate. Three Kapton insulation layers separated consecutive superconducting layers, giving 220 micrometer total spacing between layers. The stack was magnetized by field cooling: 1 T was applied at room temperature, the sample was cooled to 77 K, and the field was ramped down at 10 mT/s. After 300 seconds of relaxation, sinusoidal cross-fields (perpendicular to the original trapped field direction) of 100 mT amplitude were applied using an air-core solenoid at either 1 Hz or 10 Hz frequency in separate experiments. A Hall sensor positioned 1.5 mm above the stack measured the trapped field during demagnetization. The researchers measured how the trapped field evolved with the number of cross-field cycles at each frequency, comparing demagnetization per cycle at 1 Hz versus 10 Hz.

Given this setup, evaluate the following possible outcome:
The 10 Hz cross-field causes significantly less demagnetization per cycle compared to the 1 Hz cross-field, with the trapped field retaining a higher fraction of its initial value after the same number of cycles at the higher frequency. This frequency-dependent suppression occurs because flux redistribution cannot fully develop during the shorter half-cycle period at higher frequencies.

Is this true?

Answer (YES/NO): NO